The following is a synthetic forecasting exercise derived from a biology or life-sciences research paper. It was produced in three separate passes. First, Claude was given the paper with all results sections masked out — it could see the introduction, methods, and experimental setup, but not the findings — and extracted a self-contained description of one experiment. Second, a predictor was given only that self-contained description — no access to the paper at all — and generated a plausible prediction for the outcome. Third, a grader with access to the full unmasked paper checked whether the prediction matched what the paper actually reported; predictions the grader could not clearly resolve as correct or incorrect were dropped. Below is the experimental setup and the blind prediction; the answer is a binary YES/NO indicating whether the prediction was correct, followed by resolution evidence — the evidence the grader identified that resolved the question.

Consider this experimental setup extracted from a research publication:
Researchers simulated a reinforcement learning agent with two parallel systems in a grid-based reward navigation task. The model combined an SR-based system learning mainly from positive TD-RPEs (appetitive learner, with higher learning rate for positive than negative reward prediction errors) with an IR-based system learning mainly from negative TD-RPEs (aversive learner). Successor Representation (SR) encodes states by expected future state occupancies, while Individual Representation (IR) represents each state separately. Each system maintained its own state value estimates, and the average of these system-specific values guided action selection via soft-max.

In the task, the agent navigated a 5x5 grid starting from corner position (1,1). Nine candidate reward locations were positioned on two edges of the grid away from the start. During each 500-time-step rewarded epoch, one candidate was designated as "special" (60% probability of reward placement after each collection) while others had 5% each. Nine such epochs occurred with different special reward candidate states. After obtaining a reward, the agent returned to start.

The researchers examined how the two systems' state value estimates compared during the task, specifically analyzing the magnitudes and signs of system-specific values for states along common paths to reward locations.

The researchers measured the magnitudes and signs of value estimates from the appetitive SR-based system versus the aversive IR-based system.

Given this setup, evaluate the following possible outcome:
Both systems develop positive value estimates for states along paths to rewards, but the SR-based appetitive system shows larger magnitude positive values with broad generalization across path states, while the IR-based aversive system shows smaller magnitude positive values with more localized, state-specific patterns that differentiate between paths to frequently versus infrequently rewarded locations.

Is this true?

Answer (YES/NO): NO